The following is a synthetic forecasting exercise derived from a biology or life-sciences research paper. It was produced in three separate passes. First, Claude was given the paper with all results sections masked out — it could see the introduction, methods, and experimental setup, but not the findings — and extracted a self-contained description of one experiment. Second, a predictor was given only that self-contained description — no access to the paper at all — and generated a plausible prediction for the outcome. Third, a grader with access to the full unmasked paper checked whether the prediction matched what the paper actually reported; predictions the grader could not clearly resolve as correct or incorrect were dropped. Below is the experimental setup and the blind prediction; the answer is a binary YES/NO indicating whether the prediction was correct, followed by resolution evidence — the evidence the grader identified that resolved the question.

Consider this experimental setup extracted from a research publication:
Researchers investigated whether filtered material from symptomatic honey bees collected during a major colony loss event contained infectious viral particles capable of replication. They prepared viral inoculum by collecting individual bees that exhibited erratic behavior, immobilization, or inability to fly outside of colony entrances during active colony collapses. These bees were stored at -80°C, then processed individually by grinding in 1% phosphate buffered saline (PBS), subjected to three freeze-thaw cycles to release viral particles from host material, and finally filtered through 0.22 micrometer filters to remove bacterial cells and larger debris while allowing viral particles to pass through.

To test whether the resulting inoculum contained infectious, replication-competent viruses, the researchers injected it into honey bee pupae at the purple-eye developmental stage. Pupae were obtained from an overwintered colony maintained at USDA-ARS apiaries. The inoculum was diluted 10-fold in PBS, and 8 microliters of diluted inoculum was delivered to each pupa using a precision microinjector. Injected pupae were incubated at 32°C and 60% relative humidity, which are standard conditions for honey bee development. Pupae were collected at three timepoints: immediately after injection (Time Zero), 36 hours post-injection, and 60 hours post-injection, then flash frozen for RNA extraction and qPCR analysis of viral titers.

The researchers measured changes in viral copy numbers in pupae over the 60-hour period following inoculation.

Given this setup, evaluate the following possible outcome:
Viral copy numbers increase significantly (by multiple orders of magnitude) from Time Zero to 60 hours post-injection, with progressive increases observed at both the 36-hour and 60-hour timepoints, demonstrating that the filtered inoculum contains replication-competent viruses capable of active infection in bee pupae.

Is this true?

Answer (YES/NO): YES